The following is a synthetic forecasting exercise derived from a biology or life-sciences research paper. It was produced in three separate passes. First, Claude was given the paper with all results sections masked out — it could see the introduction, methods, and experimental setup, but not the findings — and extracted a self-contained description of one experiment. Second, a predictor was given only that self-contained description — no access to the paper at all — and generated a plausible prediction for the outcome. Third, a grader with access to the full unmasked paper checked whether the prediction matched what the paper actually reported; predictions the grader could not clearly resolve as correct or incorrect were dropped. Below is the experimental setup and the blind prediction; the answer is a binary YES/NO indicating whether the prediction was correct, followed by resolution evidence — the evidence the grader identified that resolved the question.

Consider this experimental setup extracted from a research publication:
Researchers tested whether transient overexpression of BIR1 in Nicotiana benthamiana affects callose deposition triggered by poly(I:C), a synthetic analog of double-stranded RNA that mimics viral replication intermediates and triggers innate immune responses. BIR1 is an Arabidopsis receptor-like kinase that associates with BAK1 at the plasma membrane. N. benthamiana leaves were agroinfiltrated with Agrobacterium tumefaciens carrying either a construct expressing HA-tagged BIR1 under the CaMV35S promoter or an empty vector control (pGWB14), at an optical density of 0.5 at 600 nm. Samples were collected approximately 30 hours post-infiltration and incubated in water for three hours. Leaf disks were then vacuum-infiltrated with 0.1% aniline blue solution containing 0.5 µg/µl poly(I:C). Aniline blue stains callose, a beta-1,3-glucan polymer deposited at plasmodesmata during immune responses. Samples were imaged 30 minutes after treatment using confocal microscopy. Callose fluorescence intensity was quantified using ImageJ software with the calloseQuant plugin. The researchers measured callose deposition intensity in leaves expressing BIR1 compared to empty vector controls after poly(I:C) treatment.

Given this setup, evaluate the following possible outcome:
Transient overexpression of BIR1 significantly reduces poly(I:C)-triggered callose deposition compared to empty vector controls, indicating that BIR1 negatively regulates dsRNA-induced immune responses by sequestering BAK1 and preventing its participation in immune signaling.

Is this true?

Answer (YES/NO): NO